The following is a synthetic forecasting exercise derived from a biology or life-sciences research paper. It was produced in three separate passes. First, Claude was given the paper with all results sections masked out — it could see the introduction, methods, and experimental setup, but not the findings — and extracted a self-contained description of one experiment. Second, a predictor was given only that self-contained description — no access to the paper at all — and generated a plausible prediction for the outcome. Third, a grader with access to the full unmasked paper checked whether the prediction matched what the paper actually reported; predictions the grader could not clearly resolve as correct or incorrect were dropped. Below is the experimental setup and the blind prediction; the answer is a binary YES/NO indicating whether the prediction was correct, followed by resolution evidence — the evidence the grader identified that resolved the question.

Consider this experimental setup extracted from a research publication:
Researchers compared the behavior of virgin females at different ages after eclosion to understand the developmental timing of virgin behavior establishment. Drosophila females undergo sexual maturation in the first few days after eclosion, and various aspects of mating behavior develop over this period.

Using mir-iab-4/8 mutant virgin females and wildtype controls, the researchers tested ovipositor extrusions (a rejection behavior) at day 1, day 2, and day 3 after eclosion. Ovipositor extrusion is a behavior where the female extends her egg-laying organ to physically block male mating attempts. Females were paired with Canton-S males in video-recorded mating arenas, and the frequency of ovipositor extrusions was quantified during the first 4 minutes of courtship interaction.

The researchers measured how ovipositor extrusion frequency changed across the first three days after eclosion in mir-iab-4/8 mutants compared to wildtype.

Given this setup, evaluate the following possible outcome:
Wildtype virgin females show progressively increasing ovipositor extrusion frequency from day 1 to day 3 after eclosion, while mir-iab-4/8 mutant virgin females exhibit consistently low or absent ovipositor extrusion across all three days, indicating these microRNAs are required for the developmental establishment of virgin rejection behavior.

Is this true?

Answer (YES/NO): NO